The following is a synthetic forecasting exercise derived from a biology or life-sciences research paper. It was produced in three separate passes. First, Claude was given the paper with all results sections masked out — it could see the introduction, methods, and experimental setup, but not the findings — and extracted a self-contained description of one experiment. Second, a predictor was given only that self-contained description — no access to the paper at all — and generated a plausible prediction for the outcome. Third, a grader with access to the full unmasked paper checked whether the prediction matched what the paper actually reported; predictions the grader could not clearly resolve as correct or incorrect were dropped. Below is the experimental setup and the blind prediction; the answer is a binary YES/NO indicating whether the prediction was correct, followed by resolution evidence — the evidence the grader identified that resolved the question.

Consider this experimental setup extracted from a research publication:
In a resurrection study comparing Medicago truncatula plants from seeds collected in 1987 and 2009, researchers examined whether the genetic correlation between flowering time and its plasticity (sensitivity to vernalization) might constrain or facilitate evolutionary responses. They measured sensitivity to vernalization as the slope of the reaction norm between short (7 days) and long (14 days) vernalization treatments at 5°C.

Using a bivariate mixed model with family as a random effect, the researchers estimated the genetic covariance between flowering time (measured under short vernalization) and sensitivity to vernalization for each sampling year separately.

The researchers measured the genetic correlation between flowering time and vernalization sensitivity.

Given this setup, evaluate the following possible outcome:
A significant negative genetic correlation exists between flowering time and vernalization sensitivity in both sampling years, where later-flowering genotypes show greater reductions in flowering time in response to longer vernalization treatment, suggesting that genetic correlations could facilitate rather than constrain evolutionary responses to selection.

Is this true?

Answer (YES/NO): NO